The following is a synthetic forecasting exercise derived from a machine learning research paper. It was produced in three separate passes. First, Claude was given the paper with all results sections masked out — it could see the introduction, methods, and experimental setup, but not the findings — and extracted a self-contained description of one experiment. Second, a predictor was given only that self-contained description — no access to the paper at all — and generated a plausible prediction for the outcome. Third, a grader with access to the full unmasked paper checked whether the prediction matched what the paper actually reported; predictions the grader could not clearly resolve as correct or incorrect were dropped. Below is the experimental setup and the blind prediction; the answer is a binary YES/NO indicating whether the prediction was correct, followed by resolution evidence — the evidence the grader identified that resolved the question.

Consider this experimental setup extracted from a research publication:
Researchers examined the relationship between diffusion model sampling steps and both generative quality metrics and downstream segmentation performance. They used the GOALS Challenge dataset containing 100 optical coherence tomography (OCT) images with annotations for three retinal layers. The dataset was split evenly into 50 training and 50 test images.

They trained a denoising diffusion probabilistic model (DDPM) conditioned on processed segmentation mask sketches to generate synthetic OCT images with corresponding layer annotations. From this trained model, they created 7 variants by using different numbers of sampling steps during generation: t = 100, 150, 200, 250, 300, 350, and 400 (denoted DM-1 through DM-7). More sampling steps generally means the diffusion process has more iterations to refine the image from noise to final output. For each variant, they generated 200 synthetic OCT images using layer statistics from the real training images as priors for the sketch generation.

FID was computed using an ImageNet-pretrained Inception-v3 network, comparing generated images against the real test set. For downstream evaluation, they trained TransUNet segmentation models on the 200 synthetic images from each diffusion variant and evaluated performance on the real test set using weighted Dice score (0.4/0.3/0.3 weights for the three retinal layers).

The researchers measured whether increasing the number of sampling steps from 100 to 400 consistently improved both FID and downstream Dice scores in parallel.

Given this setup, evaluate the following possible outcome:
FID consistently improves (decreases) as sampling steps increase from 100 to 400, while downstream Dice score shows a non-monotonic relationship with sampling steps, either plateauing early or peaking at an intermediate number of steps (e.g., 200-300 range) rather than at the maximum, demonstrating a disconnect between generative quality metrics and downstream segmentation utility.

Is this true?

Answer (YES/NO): NO